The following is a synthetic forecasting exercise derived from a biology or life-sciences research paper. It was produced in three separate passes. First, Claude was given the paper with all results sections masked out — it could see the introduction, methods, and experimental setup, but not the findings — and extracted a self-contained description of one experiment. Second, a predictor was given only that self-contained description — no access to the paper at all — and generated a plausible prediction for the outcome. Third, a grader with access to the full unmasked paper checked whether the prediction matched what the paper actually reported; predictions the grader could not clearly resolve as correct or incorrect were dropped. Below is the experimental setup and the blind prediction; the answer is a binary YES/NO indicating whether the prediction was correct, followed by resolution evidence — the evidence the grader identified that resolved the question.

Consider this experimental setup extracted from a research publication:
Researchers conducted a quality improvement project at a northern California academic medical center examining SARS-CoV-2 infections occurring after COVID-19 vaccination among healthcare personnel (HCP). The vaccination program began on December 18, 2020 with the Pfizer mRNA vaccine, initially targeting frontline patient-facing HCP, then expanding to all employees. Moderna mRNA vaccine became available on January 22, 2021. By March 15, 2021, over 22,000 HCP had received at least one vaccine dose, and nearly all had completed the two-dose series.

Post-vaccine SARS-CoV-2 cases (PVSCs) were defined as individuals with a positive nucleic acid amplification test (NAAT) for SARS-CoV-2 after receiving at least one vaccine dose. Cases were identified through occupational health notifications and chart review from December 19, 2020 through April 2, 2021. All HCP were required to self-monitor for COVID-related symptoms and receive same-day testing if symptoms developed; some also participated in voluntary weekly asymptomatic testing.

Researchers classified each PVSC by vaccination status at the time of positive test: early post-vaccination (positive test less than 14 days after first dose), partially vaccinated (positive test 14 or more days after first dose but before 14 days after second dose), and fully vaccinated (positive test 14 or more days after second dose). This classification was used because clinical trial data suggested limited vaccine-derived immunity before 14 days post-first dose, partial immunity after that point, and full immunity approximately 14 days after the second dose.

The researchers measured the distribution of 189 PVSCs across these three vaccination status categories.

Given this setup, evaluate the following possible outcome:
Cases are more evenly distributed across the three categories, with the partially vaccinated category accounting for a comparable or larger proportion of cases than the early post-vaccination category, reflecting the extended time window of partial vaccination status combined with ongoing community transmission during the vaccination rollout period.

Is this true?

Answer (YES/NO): NO